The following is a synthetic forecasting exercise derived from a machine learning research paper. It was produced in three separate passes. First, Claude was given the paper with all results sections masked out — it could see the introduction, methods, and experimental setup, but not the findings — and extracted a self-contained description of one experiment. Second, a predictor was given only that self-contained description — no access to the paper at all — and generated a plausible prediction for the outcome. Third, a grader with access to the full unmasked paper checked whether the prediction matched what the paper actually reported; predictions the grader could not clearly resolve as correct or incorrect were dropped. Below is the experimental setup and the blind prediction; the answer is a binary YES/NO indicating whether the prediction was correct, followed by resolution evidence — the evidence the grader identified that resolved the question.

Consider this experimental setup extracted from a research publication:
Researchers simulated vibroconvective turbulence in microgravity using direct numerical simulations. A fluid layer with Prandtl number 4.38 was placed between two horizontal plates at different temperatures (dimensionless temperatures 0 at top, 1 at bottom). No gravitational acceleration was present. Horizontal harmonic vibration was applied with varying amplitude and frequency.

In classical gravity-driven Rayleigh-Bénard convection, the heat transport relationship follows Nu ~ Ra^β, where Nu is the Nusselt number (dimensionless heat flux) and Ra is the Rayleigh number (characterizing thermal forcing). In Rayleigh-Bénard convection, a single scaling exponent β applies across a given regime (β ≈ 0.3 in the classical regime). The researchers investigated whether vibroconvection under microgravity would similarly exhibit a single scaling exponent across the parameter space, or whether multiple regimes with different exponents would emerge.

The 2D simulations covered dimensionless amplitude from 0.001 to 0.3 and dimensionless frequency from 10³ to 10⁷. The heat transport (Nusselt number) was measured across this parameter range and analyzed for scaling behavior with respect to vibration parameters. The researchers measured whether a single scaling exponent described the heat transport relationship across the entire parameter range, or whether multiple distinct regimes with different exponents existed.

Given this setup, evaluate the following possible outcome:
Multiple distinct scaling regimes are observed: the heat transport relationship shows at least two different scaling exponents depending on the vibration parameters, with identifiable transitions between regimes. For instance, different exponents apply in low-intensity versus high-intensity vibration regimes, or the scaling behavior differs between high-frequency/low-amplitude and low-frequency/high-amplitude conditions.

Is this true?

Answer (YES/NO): YES